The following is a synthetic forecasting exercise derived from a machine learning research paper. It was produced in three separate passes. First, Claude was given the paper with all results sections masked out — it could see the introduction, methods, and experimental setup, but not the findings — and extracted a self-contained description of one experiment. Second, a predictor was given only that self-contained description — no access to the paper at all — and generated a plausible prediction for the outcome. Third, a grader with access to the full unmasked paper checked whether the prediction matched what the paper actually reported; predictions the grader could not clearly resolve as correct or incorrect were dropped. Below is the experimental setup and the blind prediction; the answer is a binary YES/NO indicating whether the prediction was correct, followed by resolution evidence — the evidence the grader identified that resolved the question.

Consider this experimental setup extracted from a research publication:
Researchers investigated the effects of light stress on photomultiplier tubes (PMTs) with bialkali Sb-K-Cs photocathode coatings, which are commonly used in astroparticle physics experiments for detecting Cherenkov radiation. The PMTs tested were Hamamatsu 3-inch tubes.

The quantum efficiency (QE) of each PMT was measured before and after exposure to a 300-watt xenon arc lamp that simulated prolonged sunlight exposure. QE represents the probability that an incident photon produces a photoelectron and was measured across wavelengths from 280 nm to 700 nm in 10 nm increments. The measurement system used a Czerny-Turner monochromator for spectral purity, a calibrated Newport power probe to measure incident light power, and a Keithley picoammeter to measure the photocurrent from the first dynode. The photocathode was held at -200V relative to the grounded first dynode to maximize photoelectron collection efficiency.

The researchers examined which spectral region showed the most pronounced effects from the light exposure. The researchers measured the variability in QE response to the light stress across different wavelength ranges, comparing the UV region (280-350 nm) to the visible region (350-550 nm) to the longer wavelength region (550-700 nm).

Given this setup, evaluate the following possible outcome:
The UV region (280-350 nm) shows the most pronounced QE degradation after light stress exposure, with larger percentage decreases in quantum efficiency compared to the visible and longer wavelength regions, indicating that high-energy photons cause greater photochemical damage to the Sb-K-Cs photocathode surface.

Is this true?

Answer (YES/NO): NO